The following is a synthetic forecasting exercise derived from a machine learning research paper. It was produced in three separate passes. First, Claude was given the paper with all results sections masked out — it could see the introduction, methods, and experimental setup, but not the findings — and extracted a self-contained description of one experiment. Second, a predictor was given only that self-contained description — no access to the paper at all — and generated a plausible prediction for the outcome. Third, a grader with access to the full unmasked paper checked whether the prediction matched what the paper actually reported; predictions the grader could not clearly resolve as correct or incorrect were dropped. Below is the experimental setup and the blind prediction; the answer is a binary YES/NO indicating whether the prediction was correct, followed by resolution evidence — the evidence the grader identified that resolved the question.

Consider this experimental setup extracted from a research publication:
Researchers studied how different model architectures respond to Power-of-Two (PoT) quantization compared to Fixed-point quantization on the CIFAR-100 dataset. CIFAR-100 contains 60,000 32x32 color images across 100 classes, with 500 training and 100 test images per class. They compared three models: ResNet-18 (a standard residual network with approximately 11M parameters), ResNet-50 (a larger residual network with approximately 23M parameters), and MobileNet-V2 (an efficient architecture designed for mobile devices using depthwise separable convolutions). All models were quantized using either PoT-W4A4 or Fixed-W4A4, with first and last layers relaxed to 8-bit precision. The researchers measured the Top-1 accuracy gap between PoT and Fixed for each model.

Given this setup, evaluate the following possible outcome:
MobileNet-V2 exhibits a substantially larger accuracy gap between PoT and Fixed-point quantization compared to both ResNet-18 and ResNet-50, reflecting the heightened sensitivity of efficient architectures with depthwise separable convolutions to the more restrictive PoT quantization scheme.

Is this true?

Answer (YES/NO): YES